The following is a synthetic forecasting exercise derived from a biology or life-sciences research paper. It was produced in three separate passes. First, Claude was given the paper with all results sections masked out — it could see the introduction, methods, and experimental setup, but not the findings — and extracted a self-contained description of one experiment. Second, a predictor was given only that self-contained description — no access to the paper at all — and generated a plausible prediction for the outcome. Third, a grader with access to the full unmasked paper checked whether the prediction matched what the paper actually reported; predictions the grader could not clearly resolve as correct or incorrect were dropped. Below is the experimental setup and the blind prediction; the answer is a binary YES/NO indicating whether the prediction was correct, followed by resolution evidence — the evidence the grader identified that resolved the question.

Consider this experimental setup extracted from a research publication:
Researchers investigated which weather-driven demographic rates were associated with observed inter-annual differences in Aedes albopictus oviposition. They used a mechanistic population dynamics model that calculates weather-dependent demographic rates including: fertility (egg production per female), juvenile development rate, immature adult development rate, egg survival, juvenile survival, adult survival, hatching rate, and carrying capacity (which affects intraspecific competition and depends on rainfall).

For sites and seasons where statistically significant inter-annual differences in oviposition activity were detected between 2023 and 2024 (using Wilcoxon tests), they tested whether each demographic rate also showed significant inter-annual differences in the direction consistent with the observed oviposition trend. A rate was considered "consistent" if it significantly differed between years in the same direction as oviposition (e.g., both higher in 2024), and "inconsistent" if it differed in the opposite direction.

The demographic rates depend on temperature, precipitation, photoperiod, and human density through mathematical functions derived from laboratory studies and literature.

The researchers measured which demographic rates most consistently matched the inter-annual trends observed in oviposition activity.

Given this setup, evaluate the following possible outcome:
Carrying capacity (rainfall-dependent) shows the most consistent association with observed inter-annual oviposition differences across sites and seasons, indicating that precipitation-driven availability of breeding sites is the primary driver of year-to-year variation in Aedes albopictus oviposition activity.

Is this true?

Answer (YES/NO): NO